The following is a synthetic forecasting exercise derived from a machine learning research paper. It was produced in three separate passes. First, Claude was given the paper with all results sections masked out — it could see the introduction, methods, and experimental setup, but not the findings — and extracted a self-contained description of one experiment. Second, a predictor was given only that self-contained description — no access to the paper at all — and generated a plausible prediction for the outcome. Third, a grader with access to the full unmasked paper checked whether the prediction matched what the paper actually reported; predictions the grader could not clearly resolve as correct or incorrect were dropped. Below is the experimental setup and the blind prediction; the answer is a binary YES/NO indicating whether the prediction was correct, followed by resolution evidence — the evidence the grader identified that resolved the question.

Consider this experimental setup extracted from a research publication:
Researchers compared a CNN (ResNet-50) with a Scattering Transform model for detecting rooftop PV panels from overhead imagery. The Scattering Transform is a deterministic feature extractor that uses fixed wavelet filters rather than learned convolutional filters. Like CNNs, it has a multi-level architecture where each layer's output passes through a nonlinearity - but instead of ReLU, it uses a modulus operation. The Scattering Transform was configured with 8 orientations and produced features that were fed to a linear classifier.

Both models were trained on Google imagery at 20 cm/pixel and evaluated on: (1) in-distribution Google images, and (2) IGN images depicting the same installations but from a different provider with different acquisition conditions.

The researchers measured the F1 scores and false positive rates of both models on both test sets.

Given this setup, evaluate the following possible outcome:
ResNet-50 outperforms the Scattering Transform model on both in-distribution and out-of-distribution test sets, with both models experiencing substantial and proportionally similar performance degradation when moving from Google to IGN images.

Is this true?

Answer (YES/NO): NO